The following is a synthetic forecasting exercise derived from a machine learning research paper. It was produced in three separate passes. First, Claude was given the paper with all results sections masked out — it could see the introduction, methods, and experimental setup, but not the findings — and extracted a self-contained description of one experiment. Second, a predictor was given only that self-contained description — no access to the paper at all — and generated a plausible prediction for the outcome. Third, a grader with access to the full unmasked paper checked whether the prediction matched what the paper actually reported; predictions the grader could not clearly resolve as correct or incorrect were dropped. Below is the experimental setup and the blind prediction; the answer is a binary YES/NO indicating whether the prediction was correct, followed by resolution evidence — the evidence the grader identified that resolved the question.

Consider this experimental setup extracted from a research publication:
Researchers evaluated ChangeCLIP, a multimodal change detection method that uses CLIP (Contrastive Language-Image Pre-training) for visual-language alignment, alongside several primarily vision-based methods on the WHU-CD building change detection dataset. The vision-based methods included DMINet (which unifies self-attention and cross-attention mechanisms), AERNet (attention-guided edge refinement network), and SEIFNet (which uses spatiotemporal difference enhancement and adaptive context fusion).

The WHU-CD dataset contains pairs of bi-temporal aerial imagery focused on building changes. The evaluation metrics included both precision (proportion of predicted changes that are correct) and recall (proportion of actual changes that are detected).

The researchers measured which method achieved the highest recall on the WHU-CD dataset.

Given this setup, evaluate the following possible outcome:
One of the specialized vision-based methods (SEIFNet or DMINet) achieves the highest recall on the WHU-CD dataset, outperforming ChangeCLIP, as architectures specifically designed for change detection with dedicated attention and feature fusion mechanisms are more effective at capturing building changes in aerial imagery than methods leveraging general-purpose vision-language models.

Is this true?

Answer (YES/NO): NO